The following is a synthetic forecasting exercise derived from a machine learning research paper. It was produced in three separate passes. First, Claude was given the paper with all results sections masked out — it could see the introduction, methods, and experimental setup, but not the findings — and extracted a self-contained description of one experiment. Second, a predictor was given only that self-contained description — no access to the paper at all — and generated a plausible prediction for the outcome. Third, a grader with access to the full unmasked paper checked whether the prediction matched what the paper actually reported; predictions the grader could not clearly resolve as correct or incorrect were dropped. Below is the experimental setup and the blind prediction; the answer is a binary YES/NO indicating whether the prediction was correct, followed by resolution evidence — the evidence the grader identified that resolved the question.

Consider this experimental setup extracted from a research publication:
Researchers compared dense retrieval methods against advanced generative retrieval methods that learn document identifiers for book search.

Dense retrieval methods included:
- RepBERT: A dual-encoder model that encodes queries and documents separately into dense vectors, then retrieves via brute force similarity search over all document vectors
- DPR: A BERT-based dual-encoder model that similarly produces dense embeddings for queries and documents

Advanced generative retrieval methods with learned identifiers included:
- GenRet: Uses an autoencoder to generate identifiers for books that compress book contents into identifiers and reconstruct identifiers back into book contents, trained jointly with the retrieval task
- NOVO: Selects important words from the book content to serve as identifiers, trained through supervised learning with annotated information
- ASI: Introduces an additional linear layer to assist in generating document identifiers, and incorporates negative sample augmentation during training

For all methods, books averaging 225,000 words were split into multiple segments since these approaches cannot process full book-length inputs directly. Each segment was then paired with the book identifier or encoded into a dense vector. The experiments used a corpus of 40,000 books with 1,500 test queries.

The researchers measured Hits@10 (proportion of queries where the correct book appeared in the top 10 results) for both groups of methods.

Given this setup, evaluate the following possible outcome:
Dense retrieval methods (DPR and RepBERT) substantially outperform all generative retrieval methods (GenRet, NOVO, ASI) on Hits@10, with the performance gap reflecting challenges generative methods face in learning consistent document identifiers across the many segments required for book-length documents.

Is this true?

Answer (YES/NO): NO